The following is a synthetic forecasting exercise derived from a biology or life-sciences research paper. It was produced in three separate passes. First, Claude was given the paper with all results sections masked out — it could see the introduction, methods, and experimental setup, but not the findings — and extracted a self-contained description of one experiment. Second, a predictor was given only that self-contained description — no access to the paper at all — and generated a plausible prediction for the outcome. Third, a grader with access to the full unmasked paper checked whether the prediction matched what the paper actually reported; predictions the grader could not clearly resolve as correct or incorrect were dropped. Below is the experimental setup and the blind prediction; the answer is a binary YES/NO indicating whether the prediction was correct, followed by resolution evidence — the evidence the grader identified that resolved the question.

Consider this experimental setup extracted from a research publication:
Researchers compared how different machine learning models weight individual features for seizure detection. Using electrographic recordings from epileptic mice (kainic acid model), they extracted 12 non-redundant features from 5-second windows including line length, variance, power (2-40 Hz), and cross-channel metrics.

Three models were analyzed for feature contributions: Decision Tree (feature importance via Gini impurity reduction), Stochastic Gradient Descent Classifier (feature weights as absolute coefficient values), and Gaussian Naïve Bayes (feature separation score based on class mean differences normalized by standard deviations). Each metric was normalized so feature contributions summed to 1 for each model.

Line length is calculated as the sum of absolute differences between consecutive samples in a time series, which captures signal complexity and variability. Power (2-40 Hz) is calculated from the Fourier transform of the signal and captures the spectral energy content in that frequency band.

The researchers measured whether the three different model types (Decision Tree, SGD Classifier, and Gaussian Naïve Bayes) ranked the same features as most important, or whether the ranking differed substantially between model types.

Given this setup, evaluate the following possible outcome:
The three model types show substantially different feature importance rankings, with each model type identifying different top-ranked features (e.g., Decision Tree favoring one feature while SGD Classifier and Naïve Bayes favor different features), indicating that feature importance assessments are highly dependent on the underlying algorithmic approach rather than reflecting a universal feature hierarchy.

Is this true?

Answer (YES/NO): NO